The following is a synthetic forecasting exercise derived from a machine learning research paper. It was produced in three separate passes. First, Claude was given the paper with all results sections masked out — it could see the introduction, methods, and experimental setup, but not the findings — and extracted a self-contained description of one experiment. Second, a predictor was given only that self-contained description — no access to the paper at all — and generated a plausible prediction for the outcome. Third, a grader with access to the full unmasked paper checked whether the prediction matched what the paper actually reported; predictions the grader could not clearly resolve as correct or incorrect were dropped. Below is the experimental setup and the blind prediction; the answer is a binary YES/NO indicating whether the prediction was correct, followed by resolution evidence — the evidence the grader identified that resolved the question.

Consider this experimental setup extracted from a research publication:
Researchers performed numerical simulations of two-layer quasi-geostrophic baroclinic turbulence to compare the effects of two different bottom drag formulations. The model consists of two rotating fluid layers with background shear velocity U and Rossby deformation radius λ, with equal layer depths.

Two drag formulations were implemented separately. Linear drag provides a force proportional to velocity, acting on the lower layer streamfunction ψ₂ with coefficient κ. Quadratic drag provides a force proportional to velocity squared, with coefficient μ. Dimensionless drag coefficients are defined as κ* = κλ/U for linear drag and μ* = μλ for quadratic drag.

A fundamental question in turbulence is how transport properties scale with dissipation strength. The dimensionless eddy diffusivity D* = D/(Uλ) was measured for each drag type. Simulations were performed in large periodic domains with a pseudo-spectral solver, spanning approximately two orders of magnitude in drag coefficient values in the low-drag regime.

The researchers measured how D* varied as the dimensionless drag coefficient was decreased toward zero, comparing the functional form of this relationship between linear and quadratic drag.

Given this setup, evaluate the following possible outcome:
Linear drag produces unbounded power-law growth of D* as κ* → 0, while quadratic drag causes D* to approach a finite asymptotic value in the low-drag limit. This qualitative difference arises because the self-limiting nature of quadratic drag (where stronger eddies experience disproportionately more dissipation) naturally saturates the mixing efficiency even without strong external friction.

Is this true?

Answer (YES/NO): NO